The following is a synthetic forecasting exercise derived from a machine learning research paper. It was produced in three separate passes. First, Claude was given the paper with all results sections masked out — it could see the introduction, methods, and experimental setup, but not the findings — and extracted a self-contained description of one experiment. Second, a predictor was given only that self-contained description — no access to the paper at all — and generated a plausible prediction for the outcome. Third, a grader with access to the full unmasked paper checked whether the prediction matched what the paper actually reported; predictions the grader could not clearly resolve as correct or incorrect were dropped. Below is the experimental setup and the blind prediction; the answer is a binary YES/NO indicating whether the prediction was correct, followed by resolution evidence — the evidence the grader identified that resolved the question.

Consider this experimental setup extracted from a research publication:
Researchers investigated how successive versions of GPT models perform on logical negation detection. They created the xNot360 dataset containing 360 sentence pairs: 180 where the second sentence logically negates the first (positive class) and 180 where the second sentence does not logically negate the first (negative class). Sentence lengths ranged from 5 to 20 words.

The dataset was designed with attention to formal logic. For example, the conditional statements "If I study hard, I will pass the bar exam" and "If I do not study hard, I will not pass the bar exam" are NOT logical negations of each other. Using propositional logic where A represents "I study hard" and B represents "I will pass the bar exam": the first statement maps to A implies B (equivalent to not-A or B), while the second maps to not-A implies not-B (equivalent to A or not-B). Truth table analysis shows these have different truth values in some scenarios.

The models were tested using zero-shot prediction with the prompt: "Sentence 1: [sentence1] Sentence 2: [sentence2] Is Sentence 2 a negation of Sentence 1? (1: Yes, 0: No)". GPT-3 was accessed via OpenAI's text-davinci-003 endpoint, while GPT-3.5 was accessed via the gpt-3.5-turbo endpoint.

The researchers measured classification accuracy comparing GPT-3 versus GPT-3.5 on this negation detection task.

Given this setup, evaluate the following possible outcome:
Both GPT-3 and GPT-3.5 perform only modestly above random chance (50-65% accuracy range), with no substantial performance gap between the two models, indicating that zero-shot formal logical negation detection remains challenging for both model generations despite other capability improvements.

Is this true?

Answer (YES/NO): NO